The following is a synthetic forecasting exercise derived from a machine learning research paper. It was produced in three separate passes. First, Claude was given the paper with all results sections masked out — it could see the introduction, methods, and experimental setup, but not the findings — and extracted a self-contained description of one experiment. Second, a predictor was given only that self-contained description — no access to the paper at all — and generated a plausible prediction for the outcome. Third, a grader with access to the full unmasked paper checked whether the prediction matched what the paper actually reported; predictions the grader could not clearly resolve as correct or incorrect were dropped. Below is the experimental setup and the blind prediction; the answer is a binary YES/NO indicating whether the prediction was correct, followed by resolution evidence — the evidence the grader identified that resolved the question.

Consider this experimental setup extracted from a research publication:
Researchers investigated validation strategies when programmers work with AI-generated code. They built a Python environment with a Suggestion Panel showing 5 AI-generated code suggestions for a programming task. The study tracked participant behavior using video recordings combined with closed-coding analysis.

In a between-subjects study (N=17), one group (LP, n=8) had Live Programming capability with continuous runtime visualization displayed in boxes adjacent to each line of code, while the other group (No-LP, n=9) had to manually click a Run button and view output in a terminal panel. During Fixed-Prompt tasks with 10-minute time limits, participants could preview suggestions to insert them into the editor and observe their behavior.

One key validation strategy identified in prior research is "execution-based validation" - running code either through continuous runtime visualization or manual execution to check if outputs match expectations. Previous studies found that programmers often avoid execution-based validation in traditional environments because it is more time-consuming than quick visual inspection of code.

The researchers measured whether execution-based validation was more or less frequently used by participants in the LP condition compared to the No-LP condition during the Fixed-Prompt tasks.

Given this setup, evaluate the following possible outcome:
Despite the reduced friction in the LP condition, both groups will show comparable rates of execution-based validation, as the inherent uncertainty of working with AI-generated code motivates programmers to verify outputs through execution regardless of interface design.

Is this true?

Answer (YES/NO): NO